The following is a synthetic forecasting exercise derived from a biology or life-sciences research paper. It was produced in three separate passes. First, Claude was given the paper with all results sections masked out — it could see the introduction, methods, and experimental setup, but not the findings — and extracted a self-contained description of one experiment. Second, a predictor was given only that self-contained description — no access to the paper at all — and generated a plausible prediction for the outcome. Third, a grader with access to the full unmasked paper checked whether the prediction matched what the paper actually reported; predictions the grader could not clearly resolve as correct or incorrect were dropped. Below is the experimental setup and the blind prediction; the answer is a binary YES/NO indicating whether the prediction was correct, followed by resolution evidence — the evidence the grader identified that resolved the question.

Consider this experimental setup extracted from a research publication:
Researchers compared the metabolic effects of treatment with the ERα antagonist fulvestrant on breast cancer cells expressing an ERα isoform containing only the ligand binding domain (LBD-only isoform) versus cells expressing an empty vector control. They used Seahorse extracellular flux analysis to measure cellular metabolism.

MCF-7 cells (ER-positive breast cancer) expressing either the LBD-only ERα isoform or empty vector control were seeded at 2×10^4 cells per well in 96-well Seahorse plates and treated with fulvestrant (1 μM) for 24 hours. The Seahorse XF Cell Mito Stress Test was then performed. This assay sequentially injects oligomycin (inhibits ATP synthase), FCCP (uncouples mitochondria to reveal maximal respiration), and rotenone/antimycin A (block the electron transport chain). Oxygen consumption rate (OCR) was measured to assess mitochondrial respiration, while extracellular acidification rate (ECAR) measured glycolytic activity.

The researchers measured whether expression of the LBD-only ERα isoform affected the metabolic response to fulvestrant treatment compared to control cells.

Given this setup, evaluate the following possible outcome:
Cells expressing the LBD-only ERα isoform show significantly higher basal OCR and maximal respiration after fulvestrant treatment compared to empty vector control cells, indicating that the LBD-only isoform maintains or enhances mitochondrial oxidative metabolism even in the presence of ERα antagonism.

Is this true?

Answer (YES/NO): YES